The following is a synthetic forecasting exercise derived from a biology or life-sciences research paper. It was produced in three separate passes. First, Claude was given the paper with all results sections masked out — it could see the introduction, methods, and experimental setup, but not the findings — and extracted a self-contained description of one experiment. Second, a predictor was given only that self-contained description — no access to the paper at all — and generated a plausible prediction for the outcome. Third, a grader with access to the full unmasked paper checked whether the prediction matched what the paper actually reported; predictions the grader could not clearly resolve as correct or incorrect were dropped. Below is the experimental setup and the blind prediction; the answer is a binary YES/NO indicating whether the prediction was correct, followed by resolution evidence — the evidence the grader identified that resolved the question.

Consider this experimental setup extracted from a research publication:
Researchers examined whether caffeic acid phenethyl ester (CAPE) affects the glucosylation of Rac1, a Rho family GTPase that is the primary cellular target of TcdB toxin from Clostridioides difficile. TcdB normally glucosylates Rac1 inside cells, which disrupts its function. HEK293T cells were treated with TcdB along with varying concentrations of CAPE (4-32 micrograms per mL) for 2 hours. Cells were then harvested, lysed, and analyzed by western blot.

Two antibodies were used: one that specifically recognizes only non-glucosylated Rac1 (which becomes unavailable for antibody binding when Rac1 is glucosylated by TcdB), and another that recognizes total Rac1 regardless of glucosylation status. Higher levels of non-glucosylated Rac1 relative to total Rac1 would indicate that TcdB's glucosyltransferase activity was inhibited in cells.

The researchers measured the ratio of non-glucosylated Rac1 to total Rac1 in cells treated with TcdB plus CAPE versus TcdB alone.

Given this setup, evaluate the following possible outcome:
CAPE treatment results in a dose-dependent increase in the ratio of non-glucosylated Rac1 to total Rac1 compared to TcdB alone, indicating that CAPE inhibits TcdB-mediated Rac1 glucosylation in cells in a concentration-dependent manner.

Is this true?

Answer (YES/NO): YES